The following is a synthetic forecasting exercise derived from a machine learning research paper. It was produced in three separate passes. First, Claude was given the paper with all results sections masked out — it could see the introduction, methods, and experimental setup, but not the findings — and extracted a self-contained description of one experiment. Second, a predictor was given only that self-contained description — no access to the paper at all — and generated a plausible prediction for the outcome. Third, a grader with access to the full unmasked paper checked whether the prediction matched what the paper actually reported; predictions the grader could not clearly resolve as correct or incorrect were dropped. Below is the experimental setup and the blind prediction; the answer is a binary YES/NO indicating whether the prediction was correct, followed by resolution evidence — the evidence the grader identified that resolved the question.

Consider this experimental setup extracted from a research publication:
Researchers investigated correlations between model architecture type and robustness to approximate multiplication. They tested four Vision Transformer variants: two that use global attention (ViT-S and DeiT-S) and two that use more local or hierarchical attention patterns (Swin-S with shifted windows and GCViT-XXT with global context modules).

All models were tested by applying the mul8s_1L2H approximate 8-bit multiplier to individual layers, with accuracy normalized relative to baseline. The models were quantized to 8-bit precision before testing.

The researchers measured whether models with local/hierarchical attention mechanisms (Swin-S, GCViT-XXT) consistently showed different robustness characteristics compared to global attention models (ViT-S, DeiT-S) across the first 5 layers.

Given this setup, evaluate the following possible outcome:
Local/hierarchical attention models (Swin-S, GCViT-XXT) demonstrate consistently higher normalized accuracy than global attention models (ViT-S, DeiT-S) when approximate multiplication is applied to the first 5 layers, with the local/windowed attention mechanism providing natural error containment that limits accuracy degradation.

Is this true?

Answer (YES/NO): YES